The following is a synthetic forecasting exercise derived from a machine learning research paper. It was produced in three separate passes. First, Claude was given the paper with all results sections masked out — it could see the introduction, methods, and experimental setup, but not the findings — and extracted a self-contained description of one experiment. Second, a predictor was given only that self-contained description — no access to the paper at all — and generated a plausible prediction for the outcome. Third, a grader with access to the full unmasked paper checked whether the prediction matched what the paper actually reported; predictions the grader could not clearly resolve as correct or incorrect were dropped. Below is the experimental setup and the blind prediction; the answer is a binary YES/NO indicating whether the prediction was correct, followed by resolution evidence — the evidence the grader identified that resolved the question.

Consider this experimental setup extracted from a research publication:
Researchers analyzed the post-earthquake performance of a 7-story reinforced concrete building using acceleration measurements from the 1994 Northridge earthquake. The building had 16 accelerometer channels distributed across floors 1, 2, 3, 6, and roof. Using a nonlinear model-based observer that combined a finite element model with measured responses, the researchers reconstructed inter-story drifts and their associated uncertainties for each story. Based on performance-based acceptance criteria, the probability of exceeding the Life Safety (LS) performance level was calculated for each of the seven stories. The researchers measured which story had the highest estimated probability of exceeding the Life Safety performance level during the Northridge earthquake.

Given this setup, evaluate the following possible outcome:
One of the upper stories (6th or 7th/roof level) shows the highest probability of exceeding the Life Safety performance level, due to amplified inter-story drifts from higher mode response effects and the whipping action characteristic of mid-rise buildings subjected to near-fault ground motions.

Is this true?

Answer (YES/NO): NO